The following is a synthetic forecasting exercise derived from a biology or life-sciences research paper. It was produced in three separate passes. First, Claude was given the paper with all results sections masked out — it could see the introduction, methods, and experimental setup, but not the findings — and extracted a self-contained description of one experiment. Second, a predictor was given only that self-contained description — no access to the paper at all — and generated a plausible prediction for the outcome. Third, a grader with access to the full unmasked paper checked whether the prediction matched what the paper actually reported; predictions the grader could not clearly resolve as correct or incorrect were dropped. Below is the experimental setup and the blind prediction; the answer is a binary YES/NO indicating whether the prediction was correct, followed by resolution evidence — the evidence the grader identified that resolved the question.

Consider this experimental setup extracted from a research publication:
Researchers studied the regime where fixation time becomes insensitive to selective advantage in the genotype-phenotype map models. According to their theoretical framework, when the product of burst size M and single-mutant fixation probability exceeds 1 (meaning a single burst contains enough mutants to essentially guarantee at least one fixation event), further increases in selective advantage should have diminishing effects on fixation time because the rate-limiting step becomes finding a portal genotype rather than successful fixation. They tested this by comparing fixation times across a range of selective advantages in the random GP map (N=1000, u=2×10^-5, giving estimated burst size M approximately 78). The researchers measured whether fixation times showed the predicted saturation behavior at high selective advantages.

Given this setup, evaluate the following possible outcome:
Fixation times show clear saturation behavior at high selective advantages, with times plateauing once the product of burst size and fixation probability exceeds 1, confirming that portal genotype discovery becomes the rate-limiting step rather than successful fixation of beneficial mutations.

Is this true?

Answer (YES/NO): YES